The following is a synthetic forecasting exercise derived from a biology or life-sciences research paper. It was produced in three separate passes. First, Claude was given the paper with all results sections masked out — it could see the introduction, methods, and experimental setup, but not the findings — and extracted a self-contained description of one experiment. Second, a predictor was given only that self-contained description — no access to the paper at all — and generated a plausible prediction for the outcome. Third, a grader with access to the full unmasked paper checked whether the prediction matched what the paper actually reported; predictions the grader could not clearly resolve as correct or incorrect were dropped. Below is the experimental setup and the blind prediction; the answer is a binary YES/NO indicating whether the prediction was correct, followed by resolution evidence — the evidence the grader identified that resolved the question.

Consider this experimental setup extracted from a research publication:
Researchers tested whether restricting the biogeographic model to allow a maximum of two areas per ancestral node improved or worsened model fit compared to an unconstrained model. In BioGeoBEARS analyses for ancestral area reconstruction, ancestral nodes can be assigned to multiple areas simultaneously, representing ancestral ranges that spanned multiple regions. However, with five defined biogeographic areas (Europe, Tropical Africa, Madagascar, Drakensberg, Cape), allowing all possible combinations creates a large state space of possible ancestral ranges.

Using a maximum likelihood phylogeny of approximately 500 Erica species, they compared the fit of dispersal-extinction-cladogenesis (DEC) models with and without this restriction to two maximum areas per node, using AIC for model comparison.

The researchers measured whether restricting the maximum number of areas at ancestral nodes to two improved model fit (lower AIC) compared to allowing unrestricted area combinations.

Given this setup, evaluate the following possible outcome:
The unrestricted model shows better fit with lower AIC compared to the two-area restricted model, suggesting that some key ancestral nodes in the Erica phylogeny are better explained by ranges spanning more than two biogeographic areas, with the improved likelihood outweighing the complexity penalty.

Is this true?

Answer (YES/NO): NO